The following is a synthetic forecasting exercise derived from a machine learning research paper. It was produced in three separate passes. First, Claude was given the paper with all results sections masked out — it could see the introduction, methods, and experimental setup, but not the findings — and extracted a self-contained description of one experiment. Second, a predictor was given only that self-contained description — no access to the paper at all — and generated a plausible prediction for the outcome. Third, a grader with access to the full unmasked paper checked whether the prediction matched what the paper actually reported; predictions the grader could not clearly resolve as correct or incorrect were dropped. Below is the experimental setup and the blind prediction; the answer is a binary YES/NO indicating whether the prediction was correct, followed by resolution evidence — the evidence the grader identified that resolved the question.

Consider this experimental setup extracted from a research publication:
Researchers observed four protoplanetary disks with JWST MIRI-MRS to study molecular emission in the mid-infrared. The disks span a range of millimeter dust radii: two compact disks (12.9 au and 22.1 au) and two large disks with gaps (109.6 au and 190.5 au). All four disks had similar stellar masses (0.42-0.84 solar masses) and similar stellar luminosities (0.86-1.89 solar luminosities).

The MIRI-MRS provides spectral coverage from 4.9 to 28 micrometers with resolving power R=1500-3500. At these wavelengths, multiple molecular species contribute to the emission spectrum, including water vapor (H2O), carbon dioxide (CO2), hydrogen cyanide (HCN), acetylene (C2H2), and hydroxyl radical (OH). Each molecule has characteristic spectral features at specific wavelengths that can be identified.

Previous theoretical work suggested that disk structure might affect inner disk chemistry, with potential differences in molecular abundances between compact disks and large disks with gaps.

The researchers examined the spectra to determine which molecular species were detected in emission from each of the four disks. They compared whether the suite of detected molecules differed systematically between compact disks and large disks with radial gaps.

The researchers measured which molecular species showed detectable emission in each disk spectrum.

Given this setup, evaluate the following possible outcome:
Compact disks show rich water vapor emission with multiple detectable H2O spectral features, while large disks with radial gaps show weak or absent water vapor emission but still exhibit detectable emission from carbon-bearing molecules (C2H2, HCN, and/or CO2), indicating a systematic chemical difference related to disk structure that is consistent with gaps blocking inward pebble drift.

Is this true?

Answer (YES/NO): NO